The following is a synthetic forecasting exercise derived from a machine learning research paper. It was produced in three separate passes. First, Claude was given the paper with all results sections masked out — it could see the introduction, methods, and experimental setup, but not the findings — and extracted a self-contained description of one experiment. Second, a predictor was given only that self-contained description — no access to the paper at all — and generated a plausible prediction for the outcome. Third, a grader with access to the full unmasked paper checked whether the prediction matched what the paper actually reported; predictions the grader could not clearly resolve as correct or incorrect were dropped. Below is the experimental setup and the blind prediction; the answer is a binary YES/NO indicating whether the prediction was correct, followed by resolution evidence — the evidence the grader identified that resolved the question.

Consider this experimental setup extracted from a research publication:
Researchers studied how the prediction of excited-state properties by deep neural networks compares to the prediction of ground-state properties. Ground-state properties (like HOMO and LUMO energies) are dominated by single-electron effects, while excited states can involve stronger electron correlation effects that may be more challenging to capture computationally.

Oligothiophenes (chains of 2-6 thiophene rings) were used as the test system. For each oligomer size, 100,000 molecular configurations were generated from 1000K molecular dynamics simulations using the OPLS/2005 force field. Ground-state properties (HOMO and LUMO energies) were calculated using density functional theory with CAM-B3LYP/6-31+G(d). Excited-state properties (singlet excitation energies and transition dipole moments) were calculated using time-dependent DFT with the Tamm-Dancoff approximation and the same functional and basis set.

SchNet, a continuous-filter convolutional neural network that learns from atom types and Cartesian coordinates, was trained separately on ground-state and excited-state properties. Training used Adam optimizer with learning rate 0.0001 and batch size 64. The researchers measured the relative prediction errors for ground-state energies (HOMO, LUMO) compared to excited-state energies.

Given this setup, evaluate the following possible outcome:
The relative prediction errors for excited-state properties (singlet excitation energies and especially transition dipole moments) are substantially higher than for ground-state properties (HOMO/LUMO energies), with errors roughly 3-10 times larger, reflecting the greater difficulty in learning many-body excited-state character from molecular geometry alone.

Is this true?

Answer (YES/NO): NO